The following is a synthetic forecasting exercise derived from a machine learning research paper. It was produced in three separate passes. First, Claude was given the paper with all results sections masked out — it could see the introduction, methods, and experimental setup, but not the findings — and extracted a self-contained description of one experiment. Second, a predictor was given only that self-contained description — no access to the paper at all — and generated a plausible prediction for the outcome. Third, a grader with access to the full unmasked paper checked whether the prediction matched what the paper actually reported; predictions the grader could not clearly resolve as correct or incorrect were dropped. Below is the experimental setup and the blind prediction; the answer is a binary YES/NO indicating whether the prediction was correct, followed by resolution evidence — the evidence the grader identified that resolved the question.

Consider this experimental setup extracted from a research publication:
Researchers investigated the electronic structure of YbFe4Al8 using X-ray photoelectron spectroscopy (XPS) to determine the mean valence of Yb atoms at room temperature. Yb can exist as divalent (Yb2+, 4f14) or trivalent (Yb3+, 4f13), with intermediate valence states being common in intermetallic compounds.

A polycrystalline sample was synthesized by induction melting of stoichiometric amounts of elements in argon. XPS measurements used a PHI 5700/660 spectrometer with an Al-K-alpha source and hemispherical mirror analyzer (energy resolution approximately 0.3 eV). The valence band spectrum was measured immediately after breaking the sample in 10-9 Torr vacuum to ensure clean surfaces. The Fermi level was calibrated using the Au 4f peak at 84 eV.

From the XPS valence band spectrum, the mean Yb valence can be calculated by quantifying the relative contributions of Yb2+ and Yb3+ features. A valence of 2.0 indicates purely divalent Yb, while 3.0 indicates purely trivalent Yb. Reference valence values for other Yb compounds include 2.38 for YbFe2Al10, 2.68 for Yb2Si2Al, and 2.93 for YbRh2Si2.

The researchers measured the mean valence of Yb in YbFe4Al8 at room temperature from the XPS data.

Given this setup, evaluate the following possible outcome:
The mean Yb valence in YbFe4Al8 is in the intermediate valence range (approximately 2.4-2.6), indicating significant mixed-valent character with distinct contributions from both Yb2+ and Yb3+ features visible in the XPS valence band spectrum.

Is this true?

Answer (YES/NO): NO